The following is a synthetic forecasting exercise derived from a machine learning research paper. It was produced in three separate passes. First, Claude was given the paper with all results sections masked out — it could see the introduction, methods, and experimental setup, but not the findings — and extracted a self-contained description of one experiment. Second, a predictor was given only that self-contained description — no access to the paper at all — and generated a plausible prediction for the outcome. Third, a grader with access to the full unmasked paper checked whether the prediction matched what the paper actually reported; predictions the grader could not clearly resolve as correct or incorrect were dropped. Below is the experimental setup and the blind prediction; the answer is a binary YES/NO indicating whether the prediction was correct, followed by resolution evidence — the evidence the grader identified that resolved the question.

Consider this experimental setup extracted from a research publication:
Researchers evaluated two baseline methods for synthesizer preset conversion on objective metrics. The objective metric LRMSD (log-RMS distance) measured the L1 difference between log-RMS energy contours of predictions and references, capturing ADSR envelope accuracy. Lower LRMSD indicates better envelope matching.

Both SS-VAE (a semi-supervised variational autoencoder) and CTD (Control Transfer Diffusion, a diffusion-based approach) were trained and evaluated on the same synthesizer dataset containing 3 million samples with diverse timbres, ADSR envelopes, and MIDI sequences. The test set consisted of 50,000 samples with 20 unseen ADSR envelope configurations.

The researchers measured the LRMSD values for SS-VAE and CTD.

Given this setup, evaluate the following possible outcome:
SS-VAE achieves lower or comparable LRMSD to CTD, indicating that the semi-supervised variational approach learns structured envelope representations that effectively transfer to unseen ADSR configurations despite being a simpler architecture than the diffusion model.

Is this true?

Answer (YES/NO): NO